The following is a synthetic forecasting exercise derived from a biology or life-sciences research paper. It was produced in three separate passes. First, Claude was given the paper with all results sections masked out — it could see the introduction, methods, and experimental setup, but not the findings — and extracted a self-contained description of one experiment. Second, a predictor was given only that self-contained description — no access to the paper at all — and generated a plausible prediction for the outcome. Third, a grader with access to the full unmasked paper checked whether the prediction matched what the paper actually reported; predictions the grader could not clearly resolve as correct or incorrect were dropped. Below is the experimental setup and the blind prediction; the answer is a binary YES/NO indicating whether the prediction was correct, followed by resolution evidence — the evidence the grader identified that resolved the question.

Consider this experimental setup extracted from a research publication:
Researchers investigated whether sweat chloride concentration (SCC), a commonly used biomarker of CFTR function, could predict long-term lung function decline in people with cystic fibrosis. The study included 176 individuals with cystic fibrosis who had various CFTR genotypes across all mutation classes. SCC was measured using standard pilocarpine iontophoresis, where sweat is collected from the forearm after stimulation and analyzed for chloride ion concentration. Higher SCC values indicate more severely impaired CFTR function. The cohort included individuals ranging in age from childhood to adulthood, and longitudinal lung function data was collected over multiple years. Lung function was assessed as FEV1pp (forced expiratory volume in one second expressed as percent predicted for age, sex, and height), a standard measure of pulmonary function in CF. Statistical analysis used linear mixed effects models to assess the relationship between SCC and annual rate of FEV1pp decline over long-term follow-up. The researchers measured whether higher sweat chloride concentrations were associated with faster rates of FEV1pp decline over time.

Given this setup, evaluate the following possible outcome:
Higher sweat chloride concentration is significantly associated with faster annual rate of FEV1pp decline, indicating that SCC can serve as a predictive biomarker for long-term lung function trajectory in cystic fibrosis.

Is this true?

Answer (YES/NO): NO